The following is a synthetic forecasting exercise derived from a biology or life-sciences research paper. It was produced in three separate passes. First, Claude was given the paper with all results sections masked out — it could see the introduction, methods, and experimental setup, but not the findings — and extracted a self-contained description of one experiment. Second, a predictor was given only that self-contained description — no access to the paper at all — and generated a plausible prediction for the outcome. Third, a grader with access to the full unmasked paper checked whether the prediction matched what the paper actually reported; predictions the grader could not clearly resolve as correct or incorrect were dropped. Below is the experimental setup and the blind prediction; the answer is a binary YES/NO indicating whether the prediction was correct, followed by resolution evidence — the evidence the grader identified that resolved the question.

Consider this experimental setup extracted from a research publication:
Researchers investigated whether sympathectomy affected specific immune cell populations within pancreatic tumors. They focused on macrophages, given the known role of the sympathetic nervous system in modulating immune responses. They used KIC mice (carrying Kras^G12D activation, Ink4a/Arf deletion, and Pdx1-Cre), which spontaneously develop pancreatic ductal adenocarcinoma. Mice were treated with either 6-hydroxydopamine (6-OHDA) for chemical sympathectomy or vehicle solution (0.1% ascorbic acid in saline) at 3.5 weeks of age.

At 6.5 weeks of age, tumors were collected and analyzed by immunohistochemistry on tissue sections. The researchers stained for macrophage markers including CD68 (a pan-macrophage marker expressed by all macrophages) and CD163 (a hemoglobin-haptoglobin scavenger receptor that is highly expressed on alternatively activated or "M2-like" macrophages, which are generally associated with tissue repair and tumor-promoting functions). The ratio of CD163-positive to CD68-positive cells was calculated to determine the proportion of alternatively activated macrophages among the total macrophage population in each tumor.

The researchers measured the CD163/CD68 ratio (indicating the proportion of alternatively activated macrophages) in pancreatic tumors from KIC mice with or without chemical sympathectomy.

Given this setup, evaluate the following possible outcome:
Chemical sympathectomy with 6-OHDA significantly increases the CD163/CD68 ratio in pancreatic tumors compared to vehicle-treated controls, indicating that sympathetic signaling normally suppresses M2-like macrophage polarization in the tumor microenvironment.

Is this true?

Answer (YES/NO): YES